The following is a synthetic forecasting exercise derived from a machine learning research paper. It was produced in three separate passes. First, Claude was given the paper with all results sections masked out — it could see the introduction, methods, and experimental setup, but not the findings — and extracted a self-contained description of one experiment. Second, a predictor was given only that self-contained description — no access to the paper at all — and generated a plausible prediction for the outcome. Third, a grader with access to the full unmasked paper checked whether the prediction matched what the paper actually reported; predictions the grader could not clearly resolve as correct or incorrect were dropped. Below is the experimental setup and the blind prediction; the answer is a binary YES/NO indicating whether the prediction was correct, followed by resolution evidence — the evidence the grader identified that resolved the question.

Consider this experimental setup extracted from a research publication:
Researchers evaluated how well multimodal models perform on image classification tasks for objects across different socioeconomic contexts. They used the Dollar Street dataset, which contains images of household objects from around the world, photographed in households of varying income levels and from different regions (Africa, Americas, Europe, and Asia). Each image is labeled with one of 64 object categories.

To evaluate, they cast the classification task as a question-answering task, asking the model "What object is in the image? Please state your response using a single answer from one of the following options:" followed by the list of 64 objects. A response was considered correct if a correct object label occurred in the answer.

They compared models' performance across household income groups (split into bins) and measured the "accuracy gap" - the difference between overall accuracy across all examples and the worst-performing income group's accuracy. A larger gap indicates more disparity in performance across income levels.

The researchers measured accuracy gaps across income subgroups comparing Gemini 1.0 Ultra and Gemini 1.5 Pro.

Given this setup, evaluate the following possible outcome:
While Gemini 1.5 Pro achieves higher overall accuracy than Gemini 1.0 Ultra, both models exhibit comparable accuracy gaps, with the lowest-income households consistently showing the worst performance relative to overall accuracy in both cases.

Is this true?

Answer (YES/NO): NO